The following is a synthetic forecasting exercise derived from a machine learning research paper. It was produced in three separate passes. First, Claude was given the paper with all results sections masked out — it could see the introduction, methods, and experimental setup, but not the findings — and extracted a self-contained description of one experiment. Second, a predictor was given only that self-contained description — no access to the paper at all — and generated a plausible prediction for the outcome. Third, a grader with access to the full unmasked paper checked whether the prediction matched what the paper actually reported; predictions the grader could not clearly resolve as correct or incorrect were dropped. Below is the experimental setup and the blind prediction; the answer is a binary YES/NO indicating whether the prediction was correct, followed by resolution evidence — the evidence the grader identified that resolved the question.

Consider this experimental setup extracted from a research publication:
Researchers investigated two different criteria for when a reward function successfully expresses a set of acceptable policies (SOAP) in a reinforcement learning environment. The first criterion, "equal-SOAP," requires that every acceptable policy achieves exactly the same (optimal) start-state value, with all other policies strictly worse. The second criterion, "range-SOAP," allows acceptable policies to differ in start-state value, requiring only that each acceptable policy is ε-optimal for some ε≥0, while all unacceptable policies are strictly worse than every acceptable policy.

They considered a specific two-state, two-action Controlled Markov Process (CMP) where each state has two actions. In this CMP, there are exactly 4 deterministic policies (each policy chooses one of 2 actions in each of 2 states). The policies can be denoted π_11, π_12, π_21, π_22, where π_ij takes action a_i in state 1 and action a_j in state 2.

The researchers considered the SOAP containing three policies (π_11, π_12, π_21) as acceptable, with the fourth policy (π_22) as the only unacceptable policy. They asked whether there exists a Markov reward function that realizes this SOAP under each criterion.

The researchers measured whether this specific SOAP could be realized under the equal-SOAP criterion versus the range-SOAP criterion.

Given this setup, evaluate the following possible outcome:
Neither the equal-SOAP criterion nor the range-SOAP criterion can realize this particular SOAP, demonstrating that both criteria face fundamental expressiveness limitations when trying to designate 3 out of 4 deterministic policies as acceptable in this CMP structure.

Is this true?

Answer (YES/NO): NO